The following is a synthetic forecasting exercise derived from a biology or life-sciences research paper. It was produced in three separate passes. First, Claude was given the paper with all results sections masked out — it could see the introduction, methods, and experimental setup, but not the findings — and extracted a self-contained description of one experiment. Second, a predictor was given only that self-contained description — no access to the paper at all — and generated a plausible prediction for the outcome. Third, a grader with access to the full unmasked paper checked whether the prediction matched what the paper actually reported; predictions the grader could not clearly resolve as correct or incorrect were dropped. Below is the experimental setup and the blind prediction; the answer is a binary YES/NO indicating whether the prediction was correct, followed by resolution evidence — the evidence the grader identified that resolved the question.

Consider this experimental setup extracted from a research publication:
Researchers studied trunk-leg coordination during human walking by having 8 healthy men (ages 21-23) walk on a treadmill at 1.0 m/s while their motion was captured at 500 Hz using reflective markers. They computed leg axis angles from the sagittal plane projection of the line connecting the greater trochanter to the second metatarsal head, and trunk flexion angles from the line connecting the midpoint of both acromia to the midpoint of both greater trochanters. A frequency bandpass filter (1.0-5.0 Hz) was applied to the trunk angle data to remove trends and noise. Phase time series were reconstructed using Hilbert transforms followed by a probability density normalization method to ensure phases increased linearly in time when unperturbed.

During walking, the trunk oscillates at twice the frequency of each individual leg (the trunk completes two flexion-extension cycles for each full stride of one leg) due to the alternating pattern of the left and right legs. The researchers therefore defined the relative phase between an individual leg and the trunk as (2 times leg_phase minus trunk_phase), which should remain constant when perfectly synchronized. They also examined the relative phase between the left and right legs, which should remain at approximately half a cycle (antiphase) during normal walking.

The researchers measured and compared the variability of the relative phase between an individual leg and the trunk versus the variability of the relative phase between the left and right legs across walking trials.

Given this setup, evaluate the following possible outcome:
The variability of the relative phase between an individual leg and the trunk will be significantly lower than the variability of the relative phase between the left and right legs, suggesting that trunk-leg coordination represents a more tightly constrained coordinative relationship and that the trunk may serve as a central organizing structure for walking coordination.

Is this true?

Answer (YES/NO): NO